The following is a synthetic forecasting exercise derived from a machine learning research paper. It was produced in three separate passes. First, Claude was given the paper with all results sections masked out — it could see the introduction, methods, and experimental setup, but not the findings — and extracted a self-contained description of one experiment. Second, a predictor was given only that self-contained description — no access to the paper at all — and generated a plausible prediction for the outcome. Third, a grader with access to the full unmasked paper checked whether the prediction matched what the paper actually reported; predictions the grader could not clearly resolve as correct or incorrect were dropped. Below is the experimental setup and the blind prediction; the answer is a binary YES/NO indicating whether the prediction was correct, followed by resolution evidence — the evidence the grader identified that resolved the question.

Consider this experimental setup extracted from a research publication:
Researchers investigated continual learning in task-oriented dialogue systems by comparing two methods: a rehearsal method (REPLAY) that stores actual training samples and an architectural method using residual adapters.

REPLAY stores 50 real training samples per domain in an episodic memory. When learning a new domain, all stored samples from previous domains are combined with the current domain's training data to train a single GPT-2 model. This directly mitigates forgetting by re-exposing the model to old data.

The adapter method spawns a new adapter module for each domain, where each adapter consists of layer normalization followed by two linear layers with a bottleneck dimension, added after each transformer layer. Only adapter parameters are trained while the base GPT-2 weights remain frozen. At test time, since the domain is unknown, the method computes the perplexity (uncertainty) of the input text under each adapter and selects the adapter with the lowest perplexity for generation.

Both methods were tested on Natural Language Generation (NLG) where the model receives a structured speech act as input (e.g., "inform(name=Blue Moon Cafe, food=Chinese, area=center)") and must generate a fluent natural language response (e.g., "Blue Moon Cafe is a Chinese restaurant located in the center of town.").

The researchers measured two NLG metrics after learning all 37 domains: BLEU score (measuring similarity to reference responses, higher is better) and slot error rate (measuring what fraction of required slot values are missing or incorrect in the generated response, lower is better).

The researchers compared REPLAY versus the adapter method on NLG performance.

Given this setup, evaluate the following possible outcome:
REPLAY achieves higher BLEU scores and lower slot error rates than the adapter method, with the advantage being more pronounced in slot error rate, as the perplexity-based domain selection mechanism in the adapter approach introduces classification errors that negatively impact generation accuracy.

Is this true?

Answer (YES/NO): NO